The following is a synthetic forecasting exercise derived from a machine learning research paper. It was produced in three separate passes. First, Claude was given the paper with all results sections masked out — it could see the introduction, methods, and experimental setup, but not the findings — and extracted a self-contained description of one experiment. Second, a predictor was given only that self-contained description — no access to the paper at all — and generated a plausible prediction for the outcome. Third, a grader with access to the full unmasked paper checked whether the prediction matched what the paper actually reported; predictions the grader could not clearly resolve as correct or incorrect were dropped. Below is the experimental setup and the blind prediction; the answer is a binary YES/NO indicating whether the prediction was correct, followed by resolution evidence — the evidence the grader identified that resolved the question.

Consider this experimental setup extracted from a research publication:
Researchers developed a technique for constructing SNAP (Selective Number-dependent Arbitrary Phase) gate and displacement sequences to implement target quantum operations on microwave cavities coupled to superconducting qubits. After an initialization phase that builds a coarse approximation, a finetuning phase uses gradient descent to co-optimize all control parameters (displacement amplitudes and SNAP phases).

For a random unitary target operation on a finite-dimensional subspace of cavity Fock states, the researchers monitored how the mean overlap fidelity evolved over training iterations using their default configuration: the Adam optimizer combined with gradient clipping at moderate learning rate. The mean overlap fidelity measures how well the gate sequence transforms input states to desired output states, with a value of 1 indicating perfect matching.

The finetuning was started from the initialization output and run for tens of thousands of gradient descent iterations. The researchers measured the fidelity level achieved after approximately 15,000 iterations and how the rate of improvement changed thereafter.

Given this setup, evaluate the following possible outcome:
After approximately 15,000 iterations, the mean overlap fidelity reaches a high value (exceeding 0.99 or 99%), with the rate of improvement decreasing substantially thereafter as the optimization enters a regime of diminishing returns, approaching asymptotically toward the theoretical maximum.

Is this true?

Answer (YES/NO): YES